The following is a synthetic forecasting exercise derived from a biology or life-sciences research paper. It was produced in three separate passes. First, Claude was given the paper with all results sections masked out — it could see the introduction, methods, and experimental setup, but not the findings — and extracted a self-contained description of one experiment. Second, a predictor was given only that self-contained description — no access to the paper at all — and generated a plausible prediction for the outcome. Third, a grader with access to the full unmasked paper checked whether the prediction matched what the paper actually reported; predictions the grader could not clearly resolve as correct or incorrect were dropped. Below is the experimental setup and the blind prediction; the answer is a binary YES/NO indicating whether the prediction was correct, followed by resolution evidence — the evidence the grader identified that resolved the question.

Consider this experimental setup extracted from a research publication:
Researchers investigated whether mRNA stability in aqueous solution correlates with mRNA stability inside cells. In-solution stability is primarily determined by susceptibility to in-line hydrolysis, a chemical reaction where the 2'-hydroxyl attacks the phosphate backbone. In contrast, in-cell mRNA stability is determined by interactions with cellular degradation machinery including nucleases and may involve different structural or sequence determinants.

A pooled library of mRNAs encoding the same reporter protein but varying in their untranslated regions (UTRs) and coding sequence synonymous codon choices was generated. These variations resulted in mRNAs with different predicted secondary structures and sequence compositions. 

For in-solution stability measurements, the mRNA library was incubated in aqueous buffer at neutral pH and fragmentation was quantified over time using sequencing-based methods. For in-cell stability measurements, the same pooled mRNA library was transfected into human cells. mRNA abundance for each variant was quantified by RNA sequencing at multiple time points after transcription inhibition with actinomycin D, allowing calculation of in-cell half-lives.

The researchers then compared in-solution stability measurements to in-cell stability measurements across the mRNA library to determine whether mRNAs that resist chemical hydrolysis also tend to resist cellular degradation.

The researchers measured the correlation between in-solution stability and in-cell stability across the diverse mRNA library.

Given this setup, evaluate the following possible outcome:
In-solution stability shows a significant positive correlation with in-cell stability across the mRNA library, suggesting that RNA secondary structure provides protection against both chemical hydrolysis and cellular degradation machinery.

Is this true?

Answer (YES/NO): NO